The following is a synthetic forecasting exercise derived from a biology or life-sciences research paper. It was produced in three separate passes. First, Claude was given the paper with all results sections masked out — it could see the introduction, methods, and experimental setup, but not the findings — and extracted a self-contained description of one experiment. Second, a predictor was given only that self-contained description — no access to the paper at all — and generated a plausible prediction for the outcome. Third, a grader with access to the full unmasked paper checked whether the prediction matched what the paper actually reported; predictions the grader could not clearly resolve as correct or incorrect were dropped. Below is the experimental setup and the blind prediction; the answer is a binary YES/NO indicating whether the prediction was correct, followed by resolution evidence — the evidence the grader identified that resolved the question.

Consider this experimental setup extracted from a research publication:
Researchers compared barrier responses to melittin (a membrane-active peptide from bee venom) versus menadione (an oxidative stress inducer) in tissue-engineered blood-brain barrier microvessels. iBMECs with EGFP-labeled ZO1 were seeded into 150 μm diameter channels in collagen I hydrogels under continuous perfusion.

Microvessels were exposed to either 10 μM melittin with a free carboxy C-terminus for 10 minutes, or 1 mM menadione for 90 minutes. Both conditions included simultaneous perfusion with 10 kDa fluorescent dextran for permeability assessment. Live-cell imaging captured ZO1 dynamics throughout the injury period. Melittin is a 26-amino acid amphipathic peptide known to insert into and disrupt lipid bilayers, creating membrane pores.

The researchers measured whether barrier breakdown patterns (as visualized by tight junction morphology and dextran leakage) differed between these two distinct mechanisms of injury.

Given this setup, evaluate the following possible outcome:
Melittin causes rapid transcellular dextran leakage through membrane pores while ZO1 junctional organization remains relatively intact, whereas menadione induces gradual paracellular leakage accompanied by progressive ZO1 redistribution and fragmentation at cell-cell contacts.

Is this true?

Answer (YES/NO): NO